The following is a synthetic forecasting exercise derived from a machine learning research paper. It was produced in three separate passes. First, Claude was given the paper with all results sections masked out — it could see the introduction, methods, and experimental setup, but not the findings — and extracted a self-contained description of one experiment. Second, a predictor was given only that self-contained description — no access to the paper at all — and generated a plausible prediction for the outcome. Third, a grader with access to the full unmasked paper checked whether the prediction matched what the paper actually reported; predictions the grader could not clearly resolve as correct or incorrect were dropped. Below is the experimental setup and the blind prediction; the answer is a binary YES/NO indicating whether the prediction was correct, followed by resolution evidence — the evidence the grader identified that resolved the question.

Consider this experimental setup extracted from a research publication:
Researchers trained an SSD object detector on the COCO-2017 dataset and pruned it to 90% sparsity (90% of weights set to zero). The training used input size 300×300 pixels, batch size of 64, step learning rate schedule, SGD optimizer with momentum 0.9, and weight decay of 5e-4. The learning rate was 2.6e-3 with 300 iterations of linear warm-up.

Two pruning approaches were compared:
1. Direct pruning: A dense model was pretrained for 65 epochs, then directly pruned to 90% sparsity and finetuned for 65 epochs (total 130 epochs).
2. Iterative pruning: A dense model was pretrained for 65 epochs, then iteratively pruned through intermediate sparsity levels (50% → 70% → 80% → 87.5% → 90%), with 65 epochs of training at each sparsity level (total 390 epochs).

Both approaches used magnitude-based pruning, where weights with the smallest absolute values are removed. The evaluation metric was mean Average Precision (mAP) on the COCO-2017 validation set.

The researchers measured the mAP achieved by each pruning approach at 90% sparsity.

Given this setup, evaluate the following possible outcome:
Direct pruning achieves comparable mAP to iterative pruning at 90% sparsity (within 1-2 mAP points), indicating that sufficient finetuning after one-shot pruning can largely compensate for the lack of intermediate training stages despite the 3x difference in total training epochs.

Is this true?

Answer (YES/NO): NO